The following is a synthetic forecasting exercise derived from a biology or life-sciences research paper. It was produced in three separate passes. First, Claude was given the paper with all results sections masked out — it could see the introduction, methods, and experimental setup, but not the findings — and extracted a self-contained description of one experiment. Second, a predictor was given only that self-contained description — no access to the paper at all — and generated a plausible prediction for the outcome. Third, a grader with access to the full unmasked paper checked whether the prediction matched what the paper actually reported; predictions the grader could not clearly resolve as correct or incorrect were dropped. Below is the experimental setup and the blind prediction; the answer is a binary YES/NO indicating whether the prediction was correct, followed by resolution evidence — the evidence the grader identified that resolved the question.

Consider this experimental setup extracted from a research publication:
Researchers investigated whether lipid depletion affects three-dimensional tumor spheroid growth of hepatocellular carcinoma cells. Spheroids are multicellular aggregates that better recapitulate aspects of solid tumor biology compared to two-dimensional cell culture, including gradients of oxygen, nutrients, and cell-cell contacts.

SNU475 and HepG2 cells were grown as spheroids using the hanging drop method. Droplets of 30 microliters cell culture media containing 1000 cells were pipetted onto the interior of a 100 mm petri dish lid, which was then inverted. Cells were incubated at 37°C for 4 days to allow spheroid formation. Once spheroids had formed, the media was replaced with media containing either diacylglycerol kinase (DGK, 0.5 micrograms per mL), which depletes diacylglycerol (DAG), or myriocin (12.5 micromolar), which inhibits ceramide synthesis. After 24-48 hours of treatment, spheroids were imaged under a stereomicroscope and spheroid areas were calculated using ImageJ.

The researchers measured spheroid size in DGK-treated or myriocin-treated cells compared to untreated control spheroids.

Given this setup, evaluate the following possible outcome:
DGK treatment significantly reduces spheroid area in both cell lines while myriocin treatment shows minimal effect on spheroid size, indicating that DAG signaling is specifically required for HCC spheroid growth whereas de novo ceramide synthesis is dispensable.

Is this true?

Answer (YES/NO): NO